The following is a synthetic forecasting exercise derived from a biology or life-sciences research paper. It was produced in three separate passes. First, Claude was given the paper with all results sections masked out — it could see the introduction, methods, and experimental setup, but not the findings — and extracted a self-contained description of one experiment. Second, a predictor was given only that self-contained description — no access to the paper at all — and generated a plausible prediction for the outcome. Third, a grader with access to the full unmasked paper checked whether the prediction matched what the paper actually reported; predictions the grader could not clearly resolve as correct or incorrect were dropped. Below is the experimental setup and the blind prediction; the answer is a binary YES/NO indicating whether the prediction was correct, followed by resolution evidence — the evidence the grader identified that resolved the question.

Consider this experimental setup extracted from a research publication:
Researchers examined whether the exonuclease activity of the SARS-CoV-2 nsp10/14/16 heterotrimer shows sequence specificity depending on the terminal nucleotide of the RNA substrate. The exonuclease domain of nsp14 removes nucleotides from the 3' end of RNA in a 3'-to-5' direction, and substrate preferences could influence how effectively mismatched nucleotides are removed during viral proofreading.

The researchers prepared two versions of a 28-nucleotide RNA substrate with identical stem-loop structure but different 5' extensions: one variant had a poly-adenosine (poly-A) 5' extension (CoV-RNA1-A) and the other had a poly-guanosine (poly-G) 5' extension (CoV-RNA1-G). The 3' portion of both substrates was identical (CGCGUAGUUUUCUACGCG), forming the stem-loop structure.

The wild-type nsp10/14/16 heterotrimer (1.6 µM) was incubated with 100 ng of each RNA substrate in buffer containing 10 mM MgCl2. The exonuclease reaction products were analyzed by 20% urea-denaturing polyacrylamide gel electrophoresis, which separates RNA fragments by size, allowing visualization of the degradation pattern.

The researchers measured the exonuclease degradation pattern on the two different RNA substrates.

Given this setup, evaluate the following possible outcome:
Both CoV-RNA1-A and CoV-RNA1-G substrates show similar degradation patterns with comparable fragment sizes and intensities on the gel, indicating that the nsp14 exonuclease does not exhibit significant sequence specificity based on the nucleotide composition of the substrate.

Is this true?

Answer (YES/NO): YES